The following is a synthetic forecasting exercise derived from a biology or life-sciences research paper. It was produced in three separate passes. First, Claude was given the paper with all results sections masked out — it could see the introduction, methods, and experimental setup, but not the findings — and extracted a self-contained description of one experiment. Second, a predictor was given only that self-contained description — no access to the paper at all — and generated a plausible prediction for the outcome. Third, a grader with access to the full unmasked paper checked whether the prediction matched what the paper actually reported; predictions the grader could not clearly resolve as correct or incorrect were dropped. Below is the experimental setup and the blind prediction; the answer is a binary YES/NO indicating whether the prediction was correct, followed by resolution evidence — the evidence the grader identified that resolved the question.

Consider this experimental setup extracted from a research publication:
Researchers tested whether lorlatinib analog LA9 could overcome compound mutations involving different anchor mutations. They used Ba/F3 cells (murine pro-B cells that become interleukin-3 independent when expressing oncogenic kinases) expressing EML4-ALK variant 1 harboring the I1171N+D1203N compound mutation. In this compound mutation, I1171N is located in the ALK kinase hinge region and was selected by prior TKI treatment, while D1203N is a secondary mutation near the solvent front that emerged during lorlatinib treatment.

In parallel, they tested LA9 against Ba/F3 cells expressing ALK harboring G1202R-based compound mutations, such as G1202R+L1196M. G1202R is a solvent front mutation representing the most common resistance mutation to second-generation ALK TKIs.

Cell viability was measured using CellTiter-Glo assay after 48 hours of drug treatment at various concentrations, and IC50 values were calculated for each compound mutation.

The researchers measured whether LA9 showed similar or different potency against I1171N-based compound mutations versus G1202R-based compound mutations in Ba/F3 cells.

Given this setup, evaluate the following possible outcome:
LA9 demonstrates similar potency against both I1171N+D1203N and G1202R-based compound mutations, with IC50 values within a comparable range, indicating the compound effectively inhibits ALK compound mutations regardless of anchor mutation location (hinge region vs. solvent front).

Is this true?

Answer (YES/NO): NO